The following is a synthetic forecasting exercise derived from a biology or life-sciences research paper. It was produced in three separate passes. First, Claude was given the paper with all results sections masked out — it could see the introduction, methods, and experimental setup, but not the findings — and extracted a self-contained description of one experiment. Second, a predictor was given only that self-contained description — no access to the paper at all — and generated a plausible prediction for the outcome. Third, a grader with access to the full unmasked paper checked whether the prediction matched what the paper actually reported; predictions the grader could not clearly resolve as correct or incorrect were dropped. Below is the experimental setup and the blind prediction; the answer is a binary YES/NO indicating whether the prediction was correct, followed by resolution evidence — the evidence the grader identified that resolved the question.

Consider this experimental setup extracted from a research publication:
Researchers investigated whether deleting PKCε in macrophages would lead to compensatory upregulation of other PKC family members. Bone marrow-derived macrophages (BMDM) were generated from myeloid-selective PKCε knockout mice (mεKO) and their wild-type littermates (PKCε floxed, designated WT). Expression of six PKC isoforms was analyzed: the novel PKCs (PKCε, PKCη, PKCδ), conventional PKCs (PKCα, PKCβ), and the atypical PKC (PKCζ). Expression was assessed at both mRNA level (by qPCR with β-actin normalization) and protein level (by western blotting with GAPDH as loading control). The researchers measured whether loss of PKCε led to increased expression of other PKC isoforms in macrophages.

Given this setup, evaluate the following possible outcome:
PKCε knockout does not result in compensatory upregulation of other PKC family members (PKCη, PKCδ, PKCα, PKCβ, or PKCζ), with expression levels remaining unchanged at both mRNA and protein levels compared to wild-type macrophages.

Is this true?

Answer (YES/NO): YES